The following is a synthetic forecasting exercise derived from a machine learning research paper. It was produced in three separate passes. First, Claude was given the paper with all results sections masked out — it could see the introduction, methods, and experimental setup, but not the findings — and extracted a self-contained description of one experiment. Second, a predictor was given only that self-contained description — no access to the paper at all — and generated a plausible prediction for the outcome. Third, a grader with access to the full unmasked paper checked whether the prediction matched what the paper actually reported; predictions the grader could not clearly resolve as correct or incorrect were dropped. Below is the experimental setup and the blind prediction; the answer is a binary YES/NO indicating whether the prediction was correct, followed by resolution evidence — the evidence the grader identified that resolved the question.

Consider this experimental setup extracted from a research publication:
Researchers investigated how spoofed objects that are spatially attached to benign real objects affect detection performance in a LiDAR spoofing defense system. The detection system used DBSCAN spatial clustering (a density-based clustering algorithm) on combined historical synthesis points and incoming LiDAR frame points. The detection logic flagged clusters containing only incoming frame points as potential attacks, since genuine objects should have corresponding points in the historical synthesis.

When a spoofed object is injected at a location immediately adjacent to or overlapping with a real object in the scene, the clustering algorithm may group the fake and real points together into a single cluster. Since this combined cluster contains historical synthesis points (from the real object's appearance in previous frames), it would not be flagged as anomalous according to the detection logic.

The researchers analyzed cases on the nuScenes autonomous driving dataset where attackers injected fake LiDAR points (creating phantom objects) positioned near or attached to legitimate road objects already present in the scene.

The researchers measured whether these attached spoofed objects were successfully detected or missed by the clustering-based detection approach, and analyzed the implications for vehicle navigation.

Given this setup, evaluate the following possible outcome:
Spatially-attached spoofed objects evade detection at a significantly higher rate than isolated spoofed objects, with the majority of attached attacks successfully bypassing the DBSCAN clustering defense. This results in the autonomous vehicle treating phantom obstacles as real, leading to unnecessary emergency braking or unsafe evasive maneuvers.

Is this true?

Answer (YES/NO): NO